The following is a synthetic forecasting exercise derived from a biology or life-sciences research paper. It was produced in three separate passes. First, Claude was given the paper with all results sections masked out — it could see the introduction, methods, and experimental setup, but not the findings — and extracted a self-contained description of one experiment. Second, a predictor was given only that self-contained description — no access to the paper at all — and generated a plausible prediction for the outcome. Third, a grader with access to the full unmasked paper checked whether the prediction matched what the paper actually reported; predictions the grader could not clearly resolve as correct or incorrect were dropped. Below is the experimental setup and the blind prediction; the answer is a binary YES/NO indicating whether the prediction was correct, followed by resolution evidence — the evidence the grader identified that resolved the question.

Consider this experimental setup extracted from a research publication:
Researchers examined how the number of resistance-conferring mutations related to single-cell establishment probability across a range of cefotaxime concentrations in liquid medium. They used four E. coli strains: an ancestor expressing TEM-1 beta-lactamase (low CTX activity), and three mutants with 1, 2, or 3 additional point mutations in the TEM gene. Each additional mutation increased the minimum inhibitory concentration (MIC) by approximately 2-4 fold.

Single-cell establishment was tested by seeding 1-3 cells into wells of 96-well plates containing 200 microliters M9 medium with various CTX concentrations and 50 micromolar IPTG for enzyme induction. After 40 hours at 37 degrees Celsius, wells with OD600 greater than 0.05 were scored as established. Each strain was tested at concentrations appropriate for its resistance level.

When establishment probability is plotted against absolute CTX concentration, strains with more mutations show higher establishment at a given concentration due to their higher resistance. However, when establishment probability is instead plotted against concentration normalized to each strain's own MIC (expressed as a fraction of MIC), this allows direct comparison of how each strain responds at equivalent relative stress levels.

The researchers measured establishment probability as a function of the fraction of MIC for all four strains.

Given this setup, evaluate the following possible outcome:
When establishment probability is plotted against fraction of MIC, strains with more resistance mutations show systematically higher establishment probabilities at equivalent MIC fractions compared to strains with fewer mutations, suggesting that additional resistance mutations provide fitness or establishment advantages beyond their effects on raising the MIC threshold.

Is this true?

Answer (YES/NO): NO